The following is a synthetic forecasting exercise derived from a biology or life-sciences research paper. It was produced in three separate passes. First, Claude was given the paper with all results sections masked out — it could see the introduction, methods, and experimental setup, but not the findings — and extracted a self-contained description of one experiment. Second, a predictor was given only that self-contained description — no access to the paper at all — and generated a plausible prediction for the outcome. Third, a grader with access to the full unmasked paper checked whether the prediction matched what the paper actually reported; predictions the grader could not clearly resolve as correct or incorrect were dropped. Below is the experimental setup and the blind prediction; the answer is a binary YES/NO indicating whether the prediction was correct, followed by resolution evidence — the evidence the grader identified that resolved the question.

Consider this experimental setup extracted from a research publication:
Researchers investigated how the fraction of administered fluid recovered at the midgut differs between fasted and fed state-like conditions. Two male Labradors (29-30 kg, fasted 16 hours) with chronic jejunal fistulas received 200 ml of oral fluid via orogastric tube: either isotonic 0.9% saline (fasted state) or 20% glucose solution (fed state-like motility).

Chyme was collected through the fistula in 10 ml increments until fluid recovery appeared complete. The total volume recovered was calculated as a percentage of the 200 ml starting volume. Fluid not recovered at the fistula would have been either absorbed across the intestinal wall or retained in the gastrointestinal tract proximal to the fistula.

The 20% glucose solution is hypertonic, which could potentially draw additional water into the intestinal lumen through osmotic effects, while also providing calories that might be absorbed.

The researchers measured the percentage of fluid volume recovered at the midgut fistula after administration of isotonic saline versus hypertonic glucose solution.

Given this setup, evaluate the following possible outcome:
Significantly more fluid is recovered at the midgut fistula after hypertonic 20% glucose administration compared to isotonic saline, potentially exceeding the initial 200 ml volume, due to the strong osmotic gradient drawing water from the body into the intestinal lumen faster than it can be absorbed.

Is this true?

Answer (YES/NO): YES